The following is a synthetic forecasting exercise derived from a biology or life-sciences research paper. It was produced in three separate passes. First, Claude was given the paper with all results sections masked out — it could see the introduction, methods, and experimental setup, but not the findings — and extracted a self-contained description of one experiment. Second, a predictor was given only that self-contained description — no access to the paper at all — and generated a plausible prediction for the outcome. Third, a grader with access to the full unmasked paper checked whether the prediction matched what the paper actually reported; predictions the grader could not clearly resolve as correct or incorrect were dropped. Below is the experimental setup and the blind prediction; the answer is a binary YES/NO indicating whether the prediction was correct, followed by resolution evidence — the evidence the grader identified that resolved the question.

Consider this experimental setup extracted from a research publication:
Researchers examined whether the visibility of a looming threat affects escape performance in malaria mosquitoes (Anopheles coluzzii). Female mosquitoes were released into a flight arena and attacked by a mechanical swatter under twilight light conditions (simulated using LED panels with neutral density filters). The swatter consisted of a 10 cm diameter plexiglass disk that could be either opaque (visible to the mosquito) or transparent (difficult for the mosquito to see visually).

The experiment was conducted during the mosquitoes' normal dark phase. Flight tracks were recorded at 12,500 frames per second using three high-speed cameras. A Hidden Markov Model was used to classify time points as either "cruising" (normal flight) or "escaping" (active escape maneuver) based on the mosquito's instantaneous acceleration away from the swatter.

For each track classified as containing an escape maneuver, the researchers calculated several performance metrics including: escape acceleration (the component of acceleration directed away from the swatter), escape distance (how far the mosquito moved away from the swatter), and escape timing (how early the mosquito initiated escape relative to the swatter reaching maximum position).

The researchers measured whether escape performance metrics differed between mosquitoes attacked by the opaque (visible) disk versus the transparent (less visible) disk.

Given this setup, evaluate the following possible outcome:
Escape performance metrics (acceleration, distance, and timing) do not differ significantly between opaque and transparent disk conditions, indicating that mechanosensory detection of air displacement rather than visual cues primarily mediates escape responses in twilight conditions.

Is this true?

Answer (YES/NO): NO